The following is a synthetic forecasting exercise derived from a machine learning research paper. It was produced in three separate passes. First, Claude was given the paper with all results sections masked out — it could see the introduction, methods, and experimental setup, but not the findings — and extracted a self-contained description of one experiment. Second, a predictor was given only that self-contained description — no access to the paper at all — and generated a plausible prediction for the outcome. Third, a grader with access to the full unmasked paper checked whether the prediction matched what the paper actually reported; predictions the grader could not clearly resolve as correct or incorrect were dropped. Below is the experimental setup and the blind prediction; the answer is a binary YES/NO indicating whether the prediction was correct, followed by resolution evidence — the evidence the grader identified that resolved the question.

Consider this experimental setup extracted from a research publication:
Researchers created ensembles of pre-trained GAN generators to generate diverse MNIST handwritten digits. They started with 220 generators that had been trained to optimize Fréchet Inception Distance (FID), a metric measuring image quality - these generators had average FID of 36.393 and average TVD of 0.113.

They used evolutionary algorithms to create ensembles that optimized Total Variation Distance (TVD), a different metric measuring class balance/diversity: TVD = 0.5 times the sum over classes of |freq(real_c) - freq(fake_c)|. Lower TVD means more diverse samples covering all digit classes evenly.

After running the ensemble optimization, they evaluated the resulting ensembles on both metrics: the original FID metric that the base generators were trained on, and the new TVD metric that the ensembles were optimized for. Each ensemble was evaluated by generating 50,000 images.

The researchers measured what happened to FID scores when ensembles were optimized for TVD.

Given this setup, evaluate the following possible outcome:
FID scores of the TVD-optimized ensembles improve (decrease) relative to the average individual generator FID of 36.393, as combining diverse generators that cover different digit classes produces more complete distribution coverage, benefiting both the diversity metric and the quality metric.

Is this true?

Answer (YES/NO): YES